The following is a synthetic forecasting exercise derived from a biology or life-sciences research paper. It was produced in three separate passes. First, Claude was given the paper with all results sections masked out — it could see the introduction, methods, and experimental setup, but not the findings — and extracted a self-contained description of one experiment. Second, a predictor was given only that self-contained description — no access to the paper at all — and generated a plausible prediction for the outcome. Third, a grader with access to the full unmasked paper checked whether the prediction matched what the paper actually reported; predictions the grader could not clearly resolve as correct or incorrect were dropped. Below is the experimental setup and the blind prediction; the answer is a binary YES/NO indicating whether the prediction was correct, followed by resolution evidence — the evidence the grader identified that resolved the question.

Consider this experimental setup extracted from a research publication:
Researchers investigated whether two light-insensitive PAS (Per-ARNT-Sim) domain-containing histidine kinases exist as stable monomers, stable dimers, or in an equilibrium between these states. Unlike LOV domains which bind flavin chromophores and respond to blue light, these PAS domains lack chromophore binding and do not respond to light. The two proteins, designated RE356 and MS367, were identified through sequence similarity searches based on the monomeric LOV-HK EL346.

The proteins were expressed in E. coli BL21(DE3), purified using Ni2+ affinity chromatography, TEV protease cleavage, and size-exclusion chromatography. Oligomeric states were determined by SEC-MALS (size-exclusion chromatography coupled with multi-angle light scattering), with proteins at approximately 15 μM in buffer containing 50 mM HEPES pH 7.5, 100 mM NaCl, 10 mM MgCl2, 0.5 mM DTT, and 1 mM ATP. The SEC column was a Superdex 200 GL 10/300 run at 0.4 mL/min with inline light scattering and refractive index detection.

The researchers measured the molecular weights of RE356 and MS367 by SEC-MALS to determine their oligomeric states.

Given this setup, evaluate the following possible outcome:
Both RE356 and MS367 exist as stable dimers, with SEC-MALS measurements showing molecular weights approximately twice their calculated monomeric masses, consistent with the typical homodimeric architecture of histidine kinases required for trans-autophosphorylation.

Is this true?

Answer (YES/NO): NO